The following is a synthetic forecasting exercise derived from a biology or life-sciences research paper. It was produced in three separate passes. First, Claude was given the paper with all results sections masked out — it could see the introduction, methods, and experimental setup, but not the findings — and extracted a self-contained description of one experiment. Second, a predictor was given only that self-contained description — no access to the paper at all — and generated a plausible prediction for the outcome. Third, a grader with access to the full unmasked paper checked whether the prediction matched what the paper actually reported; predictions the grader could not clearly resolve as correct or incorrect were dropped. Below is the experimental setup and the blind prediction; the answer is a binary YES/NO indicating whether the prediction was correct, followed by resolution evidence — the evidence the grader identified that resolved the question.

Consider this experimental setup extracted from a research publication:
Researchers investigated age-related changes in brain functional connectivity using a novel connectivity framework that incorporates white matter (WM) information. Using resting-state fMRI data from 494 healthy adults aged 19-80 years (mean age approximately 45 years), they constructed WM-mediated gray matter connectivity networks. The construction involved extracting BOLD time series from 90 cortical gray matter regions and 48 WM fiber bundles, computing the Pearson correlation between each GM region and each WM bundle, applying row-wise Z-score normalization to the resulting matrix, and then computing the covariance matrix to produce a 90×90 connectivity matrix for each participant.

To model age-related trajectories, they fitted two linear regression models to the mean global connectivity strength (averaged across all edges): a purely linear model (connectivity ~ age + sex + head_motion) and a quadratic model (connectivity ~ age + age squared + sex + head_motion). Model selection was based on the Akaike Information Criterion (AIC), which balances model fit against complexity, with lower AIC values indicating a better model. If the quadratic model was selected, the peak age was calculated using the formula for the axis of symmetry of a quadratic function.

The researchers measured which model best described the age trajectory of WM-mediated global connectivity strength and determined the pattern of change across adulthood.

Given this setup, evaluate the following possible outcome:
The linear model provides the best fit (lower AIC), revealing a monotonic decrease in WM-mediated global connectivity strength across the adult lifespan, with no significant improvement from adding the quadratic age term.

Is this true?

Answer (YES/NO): YES